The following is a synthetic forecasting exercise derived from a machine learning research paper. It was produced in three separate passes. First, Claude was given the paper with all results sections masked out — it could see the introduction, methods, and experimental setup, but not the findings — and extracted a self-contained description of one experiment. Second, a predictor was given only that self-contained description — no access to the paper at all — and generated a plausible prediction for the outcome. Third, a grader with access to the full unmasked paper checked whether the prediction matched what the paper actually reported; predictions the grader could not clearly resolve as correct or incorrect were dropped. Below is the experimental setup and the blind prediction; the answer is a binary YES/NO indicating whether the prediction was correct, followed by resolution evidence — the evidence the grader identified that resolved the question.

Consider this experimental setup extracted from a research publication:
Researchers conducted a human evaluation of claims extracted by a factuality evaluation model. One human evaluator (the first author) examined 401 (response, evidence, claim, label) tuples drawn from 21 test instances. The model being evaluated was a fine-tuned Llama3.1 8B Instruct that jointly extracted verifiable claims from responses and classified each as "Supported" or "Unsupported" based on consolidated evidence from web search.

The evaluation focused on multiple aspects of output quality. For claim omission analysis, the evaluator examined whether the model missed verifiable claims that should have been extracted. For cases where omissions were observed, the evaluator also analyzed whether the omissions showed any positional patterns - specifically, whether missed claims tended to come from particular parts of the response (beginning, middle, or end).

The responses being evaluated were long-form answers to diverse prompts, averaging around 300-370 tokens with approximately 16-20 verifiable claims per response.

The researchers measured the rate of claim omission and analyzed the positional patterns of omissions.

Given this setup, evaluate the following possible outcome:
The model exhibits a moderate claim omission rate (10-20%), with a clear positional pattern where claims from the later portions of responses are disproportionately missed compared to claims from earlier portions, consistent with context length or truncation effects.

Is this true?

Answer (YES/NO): NO